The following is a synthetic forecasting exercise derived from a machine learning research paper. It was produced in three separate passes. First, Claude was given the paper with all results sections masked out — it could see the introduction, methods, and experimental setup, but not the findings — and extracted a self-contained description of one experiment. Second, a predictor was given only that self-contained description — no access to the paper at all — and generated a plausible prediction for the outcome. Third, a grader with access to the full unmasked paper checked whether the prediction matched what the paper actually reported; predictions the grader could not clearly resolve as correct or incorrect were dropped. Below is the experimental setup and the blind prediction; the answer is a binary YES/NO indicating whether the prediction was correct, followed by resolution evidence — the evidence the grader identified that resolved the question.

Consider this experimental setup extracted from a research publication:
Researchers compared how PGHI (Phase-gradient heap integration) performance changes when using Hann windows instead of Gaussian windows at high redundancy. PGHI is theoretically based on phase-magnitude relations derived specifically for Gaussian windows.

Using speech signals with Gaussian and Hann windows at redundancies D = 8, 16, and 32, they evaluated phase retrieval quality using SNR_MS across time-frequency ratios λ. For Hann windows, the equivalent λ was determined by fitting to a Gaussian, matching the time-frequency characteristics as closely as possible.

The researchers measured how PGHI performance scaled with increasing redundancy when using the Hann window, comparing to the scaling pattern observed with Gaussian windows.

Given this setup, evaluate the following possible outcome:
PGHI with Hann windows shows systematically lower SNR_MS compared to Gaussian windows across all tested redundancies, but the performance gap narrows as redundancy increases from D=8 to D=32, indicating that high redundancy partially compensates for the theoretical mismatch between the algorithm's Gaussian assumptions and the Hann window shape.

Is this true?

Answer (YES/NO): NO